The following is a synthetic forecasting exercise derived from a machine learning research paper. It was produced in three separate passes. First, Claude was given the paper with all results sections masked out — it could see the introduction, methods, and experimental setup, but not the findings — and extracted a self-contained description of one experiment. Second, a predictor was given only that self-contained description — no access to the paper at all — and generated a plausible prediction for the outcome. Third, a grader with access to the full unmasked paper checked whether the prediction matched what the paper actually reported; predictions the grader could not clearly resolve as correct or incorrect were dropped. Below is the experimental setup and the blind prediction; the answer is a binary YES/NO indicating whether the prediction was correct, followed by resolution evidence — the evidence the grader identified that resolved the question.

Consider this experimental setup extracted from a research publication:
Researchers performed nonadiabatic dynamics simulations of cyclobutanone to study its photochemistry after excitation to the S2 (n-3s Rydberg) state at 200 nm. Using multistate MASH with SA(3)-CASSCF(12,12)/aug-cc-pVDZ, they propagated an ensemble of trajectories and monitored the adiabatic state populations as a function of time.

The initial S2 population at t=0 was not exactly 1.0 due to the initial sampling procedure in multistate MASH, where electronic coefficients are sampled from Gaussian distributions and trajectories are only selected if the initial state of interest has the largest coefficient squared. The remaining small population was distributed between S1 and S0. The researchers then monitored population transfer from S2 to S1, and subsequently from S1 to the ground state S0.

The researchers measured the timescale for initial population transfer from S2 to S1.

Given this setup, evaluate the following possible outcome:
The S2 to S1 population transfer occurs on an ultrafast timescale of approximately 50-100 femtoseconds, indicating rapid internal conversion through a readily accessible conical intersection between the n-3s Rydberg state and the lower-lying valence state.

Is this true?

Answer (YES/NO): NO